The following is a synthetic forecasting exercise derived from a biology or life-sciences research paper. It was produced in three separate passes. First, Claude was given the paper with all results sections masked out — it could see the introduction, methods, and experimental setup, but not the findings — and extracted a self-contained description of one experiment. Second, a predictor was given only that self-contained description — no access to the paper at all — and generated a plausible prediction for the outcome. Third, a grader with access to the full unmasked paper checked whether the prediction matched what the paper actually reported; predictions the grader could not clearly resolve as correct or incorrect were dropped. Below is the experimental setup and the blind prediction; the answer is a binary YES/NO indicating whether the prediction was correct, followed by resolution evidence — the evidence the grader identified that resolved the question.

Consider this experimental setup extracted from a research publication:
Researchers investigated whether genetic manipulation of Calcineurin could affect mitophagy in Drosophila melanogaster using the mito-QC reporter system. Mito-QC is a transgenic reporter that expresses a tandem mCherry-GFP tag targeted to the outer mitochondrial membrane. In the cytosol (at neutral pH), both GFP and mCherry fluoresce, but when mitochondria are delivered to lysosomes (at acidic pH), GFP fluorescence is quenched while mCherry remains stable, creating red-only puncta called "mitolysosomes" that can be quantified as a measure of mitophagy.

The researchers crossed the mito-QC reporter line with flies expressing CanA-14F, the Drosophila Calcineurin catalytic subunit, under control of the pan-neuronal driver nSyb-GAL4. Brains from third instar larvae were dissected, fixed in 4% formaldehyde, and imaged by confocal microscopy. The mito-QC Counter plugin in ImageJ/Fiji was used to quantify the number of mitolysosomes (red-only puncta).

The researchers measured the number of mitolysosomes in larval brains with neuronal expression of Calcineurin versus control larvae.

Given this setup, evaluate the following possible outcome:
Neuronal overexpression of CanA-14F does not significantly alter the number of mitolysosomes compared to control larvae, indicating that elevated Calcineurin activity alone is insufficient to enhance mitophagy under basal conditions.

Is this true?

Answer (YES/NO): NO